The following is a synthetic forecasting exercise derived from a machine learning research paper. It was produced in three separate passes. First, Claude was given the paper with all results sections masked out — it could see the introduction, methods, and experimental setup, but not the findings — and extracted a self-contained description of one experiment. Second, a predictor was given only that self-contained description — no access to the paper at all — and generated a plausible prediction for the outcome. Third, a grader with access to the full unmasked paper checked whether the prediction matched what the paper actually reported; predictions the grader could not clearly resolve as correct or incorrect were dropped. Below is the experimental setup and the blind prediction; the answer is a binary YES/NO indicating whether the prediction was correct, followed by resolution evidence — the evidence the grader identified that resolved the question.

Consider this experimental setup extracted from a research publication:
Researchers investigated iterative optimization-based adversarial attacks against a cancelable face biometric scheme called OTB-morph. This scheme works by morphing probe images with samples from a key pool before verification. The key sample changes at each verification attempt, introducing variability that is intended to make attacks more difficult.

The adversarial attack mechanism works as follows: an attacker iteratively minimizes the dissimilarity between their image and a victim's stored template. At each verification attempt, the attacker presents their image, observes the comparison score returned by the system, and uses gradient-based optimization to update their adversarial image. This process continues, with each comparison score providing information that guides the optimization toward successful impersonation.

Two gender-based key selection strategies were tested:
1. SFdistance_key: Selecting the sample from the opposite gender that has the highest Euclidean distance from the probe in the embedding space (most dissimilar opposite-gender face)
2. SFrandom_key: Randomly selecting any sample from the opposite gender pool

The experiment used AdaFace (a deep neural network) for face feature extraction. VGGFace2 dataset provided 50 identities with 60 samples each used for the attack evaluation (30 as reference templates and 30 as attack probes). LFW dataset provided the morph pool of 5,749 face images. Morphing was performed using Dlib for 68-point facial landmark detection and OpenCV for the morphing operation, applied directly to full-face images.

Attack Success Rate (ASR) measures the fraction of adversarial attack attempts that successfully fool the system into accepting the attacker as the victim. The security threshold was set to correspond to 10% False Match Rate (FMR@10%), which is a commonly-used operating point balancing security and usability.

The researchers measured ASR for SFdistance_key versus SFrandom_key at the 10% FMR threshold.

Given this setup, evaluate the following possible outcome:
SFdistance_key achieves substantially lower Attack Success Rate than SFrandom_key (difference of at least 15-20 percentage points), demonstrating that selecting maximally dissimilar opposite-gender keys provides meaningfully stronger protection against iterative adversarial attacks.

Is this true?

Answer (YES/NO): NO